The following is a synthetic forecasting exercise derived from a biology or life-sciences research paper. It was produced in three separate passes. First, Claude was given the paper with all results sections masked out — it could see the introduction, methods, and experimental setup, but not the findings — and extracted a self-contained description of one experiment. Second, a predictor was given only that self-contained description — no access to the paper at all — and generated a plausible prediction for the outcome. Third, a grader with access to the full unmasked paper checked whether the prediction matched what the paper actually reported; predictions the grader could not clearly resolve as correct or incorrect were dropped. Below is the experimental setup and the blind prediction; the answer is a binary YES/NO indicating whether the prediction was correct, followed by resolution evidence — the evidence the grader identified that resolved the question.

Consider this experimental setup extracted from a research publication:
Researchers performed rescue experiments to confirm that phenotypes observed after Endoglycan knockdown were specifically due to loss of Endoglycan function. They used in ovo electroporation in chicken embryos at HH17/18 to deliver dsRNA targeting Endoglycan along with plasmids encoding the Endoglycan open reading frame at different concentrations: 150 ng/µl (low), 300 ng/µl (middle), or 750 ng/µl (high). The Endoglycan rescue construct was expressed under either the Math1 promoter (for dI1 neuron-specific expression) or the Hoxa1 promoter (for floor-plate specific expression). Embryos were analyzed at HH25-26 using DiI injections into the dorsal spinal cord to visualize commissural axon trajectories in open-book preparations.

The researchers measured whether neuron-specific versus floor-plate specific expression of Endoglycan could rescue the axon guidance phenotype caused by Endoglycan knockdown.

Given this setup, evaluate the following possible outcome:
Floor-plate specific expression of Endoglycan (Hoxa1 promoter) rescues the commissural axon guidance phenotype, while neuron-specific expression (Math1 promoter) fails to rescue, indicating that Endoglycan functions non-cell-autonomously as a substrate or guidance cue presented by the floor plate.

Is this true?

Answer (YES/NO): NO